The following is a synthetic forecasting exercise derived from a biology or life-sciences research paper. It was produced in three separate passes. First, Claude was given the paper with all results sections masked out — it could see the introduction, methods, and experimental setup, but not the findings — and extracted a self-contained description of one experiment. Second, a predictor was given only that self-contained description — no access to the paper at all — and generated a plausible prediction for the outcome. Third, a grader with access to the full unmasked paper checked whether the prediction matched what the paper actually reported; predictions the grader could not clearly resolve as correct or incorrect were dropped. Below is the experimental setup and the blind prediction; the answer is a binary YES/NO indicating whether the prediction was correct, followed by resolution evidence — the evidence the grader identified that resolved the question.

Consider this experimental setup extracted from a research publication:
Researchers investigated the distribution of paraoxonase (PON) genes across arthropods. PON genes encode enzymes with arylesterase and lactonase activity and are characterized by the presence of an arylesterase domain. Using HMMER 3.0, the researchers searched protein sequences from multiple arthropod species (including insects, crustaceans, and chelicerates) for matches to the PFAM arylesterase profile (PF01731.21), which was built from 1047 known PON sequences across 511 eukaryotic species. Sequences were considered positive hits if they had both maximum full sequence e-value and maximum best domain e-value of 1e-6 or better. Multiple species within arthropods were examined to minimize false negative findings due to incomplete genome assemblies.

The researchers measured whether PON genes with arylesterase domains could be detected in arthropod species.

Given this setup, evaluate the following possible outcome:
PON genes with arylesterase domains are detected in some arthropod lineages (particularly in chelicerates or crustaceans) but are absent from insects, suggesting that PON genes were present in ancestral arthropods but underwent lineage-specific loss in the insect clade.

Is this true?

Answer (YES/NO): NO